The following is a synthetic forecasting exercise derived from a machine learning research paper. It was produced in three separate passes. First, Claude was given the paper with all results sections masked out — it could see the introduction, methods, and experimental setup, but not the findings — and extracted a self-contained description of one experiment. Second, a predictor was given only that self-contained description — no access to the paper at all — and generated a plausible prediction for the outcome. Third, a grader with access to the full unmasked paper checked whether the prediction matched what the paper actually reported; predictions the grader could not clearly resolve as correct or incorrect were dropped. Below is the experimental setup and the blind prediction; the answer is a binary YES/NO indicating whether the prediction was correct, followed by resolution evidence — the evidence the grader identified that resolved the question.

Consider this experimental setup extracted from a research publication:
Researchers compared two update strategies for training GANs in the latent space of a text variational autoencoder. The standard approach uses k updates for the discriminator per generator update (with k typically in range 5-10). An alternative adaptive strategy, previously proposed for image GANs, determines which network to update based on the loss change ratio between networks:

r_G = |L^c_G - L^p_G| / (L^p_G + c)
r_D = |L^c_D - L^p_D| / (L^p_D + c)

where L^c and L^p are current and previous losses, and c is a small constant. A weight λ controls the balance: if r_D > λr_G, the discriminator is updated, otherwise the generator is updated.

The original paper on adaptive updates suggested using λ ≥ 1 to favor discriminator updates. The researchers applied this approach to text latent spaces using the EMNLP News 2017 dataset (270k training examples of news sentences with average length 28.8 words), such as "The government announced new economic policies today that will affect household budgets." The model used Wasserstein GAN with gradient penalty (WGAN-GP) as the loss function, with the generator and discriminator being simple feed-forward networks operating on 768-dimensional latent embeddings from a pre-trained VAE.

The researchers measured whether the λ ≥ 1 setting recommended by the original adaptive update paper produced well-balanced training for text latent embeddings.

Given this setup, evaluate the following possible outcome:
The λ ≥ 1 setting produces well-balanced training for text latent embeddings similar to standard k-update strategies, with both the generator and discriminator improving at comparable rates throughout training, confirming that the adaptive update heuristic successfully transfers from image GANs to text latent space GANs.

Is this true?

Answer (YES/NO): NO